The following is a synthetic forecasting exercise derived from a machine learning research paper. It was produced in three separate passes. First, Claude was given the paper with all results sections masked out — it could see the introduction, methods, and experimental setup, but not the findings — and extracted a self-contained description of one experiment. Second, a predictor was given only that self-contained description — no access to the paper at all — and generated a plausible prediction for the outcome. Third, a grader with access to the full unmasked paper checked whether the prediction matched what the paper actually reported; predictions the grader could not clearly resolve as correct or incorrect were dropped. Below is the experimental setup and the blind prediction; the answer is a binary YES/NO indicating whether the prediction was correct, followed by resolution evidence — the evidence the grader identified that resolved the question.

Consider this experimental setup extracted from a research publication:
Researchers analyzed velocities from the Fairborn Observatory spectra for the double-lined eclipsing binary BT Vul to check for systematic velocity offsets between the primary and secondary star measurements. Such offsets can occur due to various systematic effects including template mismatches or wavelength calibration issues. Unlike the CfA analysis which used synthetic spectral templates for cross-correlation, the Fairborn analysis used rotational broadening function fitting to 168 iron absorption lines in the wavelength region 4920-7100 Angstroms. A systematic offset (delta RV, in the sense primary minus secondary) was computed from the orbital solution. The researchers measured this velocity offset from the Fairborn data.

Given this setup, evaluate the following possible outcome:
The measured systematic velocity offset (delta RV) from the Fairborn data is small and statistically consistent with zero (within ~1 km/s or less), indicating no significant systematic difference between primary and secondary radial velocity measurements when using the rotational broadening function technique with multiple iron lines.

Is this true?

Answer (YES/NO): YES